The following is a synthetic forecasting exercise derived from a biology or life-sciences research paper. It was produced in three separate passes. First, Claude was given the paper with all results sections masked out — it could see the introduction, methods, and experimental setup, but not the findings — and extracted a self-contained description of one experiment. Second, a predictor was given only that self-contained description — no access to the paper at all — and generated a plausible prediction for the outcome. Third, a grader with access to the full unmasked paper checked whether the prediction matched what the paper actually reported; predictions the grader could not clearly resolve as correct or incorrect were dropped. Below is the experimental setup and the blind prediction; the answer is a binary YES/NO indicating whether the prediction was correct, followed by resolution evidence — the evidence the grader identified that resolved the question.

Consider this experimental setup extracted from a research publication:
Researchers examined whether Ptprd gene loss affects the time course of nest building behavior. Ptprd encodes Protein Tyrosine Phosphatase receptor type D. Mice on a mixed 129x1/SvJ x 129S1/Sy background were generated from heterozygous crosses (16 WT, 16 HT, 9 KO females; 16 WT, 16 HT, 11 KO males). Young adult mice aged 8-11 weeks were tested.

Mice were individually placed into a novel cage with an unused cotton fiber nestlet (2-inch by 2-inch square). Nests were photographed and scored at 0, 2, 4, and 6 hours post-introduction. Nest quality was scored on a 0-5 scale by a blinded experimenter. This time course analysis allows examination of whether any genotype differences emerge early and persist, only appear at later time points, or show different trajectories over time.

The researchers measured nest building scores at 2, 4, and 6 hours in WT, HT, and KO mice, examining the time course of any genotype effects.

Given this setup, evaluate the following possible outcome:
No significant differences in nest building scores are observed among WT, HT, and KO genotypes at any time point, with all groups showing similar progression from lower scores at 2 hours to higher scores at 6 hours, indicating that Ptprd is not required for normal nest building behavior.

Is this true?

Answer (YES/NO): NO